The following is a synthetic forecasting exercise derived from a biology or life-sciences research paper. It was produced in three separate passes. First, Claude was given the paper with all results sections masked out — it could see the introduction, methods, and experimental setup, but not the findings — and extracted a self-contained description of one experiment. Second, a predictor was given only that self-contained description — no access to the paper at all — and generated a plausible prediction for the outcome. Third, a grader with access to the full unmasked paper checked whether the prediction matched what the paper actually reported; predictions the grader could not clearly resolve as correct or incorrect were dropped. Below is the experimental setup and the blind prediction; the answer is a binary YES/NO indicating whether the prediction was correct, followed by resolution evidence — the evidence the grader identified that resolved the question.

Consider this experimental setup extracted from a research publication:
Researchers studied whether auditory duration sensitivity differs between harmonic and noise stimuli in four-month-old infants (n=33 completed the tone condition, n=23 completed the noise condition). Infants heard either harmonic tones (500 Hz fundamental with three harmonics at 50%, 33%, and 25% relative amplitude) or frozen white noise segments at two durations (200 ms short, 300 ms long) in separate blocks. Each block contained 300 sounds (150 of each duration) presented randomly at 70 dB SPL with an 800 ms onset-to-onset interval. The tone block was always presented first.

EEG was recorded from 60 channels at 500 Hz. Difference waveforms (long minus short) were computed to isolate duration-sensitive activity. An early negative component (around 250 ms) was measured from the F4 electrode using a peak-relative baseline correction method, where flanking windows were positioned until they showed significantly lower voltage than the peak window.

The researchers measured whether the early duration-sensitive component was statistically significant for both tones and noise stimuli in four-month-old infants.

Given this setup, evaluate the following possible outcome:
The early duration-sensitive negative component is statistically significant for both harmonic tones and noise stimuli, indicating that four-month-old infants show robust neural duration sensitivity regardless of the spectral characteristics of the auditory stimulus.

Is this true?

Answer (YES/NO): NO